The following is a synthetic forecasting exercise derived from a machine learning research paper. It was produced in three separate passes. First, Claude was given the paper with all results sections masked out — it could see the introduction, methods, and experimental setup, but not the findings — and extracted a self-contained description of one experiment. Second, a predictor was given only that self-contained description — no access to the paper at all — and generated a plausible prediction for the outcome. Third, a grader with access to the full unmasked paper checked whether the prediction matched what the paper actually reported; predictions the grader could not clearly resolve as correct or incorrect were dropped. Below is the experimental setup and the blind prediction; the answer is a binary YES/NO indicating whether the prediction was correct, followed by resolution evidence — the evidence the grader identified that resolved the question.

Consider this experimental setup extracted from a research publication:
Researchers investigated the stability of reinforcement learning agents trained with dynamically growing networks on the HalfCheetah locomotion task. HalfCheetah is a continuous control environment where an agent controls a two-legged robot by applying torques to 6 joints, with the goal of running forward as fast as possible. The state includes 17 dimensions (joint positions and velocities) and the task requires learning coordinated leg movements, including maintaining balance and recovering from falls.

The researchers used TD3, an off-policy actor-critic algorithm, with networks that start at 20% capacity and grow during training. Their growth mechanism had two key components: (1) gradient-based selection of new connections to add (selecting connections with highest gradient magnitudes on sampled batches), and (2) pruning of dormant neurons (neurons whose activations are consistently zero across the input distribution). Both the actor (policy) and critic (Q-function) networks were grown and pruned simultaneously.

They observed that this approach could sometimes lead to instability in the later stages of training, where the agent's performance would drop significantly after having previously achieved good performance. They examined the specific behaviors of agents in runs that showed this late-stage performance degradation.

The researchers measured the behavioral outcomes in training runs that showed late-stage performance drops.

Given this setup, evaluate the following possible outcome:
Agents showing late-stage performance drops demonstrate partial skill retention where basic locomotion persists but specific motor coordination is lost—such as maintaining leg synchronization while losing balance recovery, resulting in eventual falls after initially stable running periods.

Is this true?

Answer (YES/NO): NO